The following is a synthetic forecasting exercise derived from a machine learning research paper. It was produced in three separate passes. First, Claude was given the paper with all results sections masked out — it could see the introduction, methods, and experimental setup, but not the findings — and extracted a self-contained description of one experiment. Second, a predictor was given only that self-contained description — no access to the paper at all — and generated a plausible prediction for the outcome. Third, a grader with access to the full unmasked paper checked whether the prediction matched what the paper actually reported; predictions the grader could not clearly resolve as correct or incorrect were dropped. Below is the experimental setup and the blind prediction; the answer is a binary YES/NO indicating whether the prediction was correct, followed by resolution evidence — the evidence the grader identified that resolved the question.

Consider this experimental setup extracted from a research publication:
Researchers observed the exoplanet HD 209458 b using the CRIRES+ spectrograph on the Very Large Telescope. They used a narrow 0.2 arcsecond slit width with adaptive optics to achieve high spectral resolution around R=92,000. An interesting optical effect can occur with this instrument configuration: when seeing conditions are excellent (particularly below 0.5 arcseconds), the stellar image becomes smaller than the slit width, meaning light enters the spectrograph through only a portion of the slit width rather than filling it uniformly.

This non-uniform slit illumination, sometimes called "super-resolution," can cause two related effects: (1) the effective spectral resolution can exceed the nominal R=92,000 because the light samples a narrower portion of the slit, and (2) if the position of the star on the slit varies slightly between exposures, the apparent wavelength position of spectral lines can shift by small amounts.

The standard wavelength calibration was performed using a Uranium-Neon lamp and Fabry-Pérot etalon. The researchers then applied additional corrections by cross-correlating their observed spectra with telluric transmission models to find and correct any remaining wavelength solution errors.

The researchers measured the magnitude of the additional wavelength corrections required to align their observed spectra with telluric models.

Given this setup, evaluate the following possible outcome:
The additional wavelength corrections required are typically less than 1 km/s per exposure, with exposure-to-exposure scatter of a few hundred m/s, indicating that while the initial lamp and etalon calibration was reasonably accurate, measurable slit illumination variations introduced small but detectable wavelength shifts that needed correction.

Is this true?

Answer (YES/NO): NO